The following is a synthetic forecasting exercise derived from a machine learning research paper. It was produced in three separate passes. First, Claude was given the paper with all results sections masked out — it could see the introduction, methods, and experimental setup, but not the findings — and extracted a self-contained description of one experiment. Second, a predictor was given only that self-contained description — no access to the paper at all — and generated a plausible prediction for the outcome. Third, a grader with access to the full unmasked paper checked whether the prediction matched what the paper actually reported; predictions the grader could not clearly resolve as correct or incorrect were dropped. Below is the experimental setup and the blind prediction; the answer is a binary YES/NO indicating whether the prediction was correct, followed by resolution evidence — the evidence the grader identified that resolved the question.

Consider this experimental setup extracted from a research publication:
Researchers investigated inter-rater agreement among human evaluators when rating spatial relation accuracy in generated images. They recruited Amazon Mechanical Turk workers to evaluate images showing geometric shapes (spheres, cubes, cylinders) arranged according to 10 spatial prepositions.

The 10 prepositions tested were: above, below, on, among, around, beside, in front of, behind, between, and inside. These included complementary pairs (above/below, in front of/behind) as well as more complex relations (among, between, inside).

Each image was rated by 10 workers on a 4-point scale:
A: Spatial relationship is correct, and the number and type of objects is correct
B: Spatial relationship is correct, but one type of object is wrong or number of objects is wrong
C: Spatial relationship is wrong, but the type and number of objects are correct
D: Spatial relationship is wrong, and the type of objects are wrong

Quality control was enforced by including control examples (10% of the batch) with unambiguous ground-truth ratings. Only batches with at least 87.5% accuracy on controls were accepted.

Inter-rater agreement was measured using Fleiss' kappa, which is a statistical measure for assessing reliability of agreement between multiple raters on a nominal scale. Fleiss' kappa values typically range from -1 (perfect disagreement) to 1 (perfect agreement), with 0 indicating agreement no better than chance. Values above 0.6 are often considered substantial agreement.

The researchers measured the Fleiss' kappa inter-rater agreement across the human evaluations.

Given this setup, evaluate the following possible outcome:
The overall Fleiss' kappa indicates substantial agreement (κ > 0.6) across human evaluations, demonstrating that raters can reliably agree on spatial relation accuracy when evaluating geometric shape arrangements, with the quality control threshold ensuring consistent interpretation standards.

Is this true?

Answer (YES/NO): NO